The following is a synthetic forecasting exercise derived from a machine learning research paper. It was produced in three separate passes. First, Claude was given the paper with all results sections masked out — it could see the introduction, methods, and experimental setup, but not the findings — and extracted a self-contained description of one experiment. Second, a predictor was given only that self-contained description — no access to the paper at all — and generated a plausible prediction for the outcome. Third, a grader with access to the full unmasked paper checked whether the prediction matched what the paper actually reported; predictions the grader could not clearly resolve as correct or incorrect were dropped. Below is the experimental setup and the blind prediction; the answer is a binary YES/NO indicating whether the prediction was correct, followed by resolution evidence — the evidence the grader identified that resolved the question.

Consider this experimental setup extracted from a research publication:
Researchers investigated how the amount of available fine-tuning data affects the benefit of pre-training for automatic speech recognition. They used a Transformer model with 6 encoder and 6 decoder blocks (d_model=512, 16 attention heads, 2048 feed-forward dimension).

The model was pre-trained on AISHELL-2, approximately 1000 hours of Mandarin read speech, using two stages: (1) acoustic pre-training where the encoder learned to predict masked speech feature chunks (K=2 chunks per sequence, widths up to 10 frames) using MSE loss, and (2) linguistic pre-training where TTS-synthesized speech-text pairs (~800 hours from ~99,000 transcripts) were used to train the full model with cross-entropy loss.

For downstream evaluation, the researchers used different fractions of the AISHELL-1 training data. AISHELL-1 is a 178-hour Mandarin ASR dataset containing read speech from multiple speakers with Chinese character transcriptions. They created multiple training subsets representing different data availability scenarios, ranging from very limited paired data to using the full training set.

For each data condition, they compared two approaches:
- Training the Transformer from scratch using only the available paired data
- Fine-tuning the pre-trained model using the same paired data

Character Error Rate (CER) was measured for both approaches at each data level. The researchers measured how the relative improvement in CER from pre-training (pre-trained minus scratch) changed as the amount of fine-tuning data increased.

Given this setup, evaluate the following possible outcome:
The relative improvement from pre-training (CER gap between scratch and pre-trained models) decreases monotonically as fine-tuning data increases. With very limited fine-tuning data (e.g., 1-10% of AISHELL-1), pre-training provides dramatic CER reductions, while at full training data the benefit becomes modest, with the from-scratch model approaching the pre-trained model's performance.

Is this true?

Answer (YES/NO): YES